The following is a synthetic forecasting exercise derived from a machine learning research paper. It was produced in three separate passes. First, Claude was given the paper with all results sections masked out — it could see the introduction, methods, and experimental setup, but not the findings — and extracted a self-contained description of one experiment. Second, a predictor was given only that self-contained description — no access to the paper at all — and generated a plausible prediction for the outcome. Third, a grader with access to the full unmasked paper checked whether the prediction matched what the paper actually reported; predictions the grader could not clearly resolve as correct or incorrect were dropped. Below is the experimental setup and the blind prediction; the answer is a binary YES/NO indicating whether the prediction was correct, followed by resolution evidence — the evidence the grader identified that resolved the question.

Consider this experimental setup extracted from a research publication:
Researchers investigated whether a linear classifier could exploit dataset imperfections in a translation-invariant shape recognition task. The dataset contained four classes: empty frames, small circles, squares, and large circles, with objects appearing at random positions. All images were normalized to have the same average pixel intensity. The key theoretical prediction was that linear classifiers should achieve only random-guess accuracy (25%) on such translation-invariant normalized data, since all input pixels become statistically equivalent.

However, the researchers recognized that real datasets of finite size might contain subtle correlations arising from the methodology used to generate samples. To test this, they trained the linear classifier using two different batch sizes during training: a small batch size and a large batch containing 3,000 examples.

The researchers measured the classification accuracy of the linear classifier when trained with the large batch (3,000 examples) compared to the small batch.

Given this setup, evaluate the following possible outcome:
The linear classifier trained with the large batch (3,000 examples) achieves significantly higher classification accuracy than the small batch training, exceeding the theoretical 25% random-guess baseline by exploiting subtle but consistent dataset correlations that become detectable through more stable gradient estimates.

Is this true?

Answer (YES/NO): YES